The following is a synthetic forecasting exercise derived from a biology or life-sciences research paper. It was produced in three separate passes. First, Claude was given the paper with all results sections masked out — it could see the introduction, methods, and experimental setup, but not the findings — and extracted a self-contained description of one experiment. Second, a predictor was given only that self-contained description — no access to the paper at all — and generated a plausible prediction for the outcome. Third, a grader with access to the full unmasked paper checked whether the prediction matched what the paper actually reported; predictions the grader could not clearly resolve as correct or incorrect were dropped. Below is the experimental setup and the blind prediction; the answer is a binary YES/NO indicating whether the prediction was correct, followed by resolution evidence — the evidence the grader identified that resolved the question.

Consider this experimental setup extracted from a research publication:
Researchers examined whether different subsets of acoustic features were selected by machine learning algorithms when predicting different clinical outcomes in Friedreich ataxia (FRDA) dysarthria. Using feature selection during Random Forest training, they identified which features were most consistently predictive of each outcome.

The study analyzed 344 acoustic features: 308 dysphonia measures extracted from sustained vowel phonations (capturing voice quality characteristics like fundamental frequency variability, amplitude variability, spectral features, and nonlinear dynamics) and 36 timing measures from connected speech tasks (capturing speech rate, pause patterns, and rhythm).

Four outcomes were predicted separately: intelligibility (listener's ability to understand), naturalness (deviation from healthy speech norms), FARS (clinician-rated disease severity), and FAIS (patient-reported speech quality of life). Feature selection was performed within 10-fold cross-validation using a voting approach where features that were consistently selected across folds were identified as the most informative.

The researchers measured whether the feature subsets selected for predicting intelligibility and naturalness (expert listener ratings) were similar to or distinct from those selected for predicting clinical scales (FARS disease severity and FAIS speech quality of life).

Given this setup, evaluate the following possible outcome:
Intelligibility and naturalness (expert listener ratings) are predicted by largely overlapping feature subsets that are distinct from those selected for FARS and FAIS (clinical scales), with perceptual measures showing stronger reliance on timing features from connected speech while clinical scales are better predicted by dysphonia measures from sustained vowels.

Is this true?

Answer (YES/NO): NO